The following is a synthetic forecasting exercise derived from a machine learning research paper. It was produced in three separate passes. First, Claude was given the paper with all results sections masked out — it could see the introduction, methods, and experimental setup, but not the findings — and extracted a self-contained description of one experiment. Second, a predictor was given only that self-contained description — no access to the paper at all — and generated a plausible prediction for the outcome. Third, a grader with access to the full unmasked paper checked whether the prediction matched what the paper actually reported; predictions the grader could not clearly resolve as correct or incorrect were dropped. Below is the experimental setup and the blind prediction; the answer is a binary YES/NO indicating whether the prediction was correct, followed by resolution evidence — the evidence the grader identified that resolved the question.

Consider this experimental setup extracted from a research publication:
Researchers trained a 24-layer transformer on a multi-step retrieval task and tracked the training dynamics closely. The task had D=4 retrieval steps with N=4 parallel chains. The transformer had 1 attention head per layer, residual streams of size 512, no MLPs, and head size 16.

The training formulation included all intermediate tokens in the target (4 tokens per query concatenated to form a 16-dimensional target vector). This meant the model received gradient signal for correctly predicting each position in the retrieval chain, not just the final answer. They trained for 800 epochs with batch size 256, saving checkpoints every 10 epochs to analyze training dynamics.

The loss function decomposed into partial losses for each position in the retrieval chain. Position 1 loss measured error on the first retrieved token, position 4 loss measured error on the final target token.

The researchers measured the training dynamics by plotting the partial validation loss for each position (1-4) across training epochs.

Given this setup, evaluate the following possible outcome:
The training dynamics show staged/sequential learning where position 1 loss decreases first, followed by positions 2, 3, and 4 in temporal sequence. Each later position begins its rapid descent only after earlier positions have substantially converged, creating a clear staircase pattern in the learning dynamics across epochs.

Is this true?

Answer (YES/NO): YES